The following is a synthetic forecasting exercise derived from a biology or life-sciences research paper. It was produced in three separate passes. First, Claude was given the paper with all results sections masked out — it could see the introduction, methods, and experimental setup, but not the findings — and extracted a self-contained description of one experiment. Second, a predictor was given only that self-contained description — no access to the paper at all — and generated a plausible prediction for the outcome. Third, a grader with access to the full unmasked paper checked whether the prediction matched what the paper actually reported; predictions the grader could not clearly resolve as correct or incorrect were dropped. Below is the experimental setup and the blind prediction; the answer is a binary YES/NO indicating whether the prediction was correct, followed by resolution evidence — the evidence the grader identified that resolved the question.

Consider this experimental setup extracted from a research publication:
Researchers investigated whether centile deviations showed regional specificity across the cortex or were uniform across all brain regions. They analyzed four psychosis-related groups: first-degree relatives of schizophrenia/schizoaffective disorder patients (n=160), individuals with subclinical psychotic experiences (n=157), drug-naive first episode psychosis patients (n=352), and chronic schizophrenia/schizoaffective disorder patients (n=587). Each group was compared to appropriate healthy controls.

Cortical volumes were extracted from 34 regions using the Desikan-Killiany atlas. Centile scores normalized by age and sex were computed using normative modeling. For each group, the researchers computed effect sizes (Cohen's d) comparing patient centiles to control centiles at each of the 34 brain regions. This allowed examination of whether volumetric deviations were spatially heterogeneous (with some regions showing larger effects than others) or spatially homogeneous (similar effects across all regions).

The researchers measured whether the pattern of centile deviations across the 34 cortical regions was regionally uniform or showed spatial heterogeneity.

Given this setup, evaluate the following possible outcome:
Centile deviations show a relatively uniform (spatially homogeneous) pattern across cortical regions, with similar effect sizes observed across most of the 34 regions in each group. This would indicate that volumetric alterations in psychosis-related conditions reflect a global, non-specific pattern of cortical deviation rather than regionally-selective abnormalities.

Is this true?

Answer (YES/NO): NO